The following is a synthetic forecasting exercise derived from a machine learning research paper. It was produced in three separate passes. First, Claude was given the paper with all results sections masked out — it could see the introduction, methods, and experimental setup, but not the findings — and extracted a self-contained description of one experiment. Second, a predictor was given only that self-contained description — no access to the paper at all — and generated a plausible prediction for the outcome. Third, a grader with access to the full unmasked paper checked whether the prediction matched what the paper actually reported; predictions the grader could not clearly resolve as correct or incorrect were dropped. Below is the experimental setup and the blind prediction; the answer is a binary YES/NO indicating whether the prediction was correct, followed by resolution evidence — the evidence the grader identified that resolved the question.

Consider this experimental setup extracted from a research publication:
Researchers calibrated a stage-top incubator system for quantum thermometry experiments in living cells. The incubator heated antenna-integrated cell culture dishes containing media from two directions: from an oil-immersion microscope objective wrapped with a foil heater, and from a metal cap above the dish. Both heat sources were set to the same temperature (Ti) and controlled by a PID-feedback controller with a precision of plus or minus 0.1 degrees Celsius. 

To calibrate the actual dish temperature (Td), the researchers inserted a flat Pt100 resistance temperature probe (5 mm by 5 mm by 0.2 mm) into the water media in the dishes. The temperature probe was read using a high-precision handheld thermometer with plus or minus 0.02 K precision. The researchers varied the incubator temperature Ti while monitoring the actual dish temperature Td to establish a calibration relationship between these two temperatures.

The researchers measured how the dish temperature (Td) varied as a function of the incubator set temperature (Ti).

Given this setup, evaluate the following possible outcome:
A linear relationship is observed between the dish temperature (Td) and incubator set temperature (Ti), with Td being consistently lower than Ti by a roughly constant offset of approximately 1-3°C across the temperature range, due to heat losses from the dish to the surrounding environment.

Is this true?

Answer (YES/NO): NO